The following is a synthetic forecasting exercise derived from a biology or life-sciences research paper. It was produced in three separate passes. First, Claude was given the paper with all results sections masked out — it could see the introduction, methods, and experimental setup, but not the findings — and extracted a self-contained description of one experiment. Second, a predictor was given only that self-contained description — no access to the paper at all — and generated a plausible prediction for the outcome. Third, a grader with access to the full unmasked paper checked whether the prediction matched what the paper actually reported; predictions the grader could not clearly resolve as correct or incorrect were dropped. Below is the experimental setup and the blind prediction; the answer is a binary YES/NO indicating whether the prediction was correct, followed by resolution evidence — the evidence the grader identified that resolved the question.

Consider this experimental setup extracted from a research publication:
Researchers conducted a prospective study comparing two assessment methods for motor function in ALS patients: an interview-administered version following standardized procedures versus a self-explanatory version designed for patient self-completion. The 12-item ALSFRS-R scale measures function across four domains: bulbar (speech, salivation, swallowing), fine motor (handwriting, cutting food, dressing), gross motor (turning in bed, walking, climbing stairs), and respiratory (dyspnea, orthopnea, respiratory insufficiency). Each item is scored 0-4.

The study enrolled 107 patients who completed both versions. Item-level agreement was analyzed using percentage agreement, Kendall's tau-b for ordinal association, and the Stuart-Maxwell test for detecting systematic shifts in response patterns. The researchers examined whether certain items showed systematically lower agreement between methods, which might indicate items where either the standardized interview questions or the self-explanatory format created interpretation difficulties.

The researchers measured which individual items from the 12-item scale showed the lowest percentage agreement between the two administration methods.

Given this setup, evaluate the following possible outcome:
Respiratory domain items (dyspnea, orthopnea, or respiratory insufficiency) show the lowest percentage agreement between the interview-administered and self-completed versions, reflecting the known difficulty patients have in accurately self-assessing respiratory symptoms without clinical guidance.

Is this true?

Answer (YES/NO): NO